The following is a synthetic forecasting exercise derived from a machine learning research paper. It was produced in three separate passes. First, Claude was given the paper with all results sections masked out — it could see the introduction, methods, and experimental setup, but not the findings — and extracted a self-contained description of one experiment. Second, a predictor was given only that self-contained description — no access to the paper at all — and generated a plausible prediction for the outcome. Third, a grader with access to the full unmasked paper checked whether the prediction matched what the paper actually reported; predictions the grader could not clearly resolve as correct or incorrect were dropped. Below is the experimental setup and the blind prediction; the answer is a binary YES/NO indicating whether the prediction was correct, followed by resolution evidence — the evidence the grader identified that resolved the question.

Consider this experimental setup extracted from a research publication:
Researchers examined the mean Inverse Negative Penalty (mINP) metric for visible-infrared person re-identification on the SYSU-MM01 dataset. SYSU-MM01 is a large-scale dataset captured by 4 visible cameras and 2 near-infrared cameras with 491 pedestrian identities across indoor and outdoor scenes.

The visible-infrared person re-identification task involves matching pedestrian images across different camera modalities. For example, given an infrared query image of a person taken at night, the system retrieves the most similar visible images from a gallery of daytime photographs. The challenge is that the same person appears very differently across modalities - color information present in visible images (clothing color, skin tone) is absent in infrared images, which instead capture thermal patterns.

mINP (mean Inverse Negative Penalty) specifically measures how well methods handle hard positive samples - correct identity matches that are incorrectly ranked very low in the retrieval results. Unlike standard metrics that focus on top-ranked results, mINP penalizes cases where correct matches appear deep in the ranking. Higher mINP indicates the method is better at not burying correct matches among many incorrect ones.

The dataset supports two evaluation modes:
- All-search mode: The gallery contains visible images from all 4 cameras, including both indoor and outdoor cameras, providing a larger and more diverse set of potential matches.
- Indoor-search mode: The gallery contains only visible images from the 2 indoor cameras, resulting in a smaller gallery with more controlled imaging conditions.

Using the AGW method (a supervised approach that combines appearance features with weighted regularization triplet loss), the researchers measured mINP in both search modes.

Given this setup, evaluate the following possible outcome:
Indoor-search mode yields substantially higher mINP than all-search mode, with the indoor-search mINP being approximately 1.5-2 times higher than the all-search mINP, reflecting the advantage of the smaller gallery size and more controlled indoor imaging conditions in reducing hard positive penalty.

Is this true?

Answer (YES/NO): YES